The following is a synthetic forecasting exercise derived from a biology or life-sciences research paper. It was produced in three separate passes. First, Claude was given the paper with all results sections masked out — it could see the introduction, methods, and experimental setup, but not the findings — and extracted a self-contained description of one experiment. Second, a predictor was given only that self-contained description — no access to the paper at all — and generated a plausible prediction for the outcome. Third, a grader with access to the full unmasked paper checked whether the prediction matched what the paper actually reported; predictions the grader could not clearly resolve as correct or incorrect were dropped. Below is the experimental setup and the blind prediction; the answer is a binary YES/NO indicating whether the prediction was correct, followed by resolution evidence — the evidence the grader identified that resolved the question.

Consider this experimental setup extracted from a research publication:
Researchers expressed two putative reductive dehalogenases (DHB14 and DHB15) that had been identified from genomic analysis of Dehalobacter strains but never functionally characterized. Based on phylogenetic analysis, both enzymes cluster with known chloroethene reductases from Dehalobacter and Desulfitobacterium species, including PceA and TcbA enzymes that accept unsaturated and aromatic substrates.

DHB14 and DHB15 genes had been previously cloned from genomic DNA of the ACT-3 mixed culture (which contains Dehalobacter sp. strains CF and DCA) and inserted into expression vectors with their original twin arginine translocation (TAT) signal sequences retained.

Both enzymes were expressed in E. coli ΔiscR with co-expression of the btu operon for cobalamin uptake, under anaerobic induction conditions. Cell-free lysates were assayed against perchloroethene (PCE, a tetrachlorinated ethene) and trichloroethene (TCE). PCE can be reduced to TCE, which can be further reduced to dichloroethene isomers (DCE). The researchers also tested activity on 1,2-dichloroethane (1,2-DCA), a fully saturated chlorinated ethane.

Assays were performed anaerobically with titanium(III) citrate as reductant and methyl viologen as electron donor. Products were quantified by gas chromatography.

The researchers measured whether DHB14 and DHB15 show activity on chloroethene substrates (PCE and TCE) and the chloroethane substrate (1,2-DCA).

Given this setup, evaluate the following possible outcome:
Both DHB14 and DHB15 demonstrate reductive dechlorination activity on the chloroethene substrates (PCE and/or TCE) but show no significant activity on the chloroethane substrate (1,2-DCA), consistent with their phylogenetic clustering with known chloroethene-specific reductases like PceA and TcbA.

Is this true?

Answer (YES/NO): YES